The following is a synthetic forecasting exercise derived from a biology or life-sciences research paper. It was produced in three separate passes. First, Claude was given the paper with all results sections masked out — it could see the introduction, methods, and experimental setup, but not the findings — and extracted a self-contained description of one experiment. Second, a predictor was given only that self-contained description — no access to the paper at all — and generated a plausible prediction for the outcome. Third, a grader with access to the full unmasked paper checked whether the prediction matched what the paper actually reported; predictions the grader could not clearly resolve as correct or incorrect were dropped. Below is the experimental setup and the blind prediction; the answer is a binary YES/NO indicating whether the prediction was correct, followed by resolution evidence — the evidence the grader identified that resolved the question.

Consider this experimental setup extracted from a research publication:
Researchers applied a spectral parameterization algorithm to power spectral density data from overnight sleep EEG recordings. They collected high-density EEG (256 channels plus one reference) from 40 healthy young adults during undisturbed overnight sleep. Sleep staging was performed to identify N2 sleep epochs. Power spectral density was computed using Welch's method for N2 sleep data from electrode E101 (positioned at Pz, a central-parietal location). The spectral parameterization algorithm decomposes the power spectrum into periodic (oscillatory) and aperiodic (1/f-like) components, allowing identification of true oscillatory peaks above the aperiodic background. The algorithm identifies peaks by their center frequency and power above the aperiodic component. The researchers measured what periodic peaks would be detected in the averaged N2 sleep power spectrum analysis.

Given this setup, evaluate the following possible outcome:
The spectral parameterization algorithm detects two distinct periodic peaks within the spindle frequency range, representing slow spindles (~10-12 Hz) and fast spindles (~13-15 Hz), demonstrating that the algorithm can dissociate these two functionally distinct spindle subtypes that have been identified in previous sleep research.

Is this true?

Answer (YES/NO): NO